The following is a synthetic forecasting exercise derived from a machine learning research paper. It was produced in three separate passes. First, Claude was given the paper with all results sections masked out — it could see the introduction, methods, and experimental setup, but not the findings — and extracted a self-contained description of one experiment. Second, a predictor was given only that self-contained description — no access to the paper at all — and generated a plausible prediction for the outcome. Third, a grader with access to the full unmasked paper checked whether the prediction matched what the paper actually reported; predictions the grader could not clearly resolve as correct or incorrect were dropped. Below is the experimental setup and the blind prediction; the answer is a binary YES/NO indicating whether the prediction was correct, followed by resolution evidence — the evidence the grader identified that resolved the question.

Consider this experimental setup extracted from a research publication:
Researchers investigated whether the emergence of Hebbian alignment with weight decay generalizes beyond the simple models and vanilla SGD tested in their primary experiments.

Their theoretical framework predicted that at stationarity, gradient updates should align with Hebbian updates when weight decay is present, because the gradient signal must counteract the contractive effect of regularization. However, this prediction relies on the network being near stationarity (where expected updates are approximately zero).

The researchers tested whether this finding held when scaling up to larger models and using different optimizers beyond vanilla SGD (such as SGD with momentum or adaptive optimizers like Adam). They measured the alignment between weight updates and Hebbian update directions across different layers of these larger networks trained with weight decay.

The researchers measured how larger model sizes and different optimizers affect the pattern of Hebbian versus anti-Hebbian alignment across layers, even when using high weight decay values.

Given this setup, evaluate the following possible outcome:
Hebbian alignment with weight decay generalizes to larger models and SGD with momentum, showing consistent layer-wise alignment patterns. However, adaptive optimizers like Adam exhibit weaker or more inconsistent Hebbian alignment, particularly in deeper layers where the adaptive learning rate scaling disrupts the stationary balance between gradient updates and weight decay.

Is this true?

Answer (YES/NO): NO